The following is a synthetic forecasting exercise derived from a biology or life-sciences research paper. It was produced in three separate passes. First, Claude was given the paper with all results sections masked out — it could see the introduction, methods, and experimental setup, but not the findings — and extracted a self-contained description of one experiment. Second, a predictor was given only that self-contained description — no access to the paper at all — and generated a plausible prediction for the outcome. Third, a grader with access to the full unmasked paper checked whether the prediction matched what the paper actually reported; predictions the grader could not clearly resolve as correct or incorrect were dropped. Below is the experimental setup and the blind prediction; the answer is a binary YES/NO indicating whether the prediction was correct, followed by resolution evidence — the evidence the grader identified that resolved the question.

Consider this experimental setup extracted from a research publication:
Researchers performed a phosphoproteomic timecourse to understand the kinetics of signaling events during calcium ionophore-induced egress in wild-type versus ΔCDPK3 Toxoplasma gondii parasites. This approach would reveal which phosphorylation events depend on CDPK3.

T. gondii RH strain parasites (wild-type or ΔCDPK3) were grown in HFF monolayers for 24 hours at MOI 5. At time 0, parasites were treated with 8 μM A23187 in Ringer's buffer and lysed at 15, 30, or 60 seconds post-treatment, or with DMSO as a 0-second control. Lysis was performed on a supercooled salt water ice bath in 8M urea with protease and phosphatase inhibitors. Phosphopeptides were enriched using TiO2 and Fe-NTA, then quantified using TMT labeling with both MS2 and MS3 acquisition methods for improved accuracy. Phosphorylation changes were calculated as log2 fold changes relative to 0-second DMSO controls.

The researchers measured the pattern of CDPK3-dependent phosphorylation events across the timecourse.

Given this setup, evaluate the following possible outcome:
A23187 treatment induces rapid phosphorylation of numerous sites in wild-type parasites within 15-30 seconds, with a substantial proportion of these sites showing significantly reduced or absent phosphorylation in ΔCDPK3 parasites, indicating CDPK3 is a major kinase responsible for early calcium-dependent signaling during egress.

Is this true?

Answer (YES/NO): NO